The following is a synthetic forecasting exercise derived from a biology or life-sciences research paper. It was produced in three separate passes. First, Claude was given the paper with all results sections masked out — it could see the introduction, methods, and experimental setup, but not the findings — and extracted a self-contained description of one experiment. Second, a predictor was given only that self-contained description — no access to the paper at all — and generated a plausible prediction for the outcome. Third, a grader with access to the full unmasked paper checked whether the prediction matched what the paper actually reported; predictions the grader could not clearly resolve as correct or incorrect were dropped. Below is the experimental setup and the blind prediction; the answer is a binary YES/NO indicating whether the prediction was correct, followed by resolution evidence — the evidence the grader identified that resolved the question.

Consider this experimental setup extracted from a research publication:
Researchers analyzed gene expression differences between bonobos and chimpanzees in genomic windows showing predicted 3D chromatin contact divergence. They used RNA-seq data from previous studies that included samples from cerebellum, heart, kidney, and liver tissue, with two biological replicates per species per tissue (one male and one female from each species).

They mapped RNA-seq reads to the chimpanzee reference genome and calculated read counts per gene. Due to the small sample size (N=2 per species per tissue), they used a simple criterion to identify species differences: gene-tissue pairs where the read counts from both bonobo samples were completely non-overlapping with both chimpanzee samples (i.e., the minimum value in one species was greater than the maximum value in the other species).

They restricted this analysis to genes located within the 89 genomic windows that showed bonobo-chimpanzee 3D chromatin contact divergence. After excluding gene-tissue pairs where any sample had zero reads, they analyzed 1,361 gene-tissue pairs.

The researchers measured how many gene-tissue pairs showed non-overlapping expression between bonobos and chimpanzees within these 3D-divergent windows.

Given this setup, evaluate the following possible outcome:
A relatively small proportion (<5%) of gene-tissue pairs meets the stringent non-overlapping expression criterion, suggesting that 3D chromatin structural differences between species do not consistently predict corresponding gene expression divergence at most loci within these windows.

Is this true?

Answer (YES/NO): NO